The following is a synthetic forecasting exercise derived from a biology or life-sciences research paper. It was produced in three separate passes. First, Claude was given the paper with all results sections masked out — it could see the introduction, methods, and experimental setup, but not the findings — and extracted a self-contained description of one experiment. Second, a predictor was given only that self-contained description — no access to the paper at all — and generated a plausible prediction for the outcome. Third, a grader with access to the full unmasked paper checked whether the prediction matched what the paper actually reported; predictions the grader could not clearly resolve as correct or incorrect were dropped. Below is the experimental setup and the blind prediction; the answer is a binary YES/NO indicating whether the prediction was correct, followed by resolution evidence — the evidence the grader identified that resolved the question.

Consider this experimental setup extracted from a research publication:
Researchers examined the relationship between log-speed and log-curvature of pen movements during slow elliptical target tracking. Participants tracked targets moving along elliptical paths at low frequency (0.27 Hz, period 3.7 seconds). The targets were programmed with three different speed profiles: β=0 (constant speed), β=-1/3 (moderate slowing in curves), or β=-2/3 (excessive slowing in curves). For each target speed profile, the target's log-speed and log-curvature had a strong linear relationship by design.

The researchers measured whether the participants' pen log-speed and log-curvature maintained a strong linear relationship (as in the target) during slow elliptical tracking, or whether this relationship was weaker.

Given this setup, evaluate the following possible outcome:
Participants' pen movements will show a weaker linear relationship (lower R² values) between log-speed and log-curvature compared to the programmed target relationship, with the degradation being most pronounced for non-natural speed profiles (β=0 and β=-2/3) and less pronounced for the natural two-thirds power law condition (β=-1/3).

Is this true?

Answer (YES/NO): NO